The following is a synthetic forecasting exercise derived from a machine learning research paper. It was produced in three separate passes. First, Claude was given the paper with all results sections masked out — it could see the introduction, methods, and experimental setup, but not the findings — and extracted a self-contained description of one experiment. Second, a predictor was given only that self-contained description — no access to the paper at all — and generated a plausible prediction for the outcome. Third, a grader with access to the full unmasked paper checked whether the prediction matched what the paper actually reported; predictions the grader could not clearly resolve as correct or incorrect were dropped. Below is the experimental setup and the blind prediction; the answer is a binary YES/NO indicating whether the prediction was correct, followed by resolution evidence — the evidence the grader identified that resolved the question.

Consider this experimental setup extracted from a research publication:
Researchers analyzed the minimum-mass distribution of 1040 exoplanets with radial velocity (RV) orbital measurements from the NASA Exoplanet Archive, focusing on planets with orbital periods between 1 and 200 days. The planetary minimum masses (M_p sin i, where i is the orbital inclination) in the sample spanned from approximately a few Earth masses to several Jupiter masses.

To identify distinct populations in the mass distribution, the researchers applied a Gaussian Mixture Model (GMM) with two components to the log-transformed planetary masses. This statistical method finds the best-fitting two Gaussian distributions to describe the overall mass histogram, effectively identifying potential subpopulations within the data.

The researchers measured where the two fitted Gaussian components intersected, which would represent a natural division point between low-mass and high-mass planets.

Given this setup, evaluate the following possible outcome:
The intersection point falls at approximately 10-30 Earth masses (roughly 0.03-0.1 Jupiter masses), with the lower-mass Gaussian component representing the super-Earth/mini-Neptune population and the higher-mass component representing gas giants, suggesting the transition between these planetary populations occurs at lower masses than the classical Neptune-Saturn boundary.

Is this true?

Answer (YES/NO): NO